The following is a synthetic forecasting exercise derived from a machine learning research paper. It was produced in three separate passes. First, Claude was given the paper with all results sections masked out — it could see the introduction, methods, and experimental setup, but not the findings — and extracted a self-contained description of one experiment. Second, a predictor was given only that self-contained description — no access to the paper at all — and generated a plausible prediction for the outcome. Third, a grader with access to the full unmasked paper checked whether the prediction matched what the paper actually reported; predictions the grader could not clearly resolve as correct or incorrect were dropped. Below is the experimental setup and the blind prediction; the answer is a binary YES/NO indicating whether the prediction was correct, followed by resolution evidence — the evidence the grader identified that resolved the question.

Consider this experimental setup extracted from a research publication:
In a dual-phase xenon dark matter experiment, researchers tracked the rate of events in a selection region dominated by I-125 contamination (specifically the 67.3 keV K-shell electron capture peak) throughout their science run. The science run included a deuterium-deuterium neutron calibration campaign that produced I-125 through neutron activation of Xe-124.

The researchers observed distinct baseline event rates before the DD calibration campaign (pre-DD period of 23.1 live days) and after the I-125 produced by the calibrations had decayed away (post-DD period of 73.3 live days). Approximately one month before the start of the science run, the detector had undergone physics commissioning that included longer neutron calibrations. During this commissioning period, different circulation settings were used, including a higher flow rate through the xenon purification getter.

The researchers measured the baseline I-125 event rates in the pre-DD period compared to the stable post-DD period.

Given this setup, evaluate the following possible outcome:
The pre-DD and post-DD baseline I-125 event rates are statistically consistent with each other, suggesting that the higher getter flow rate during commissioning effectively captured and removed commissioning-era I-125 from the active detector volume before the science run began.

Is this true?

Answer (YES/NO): NO